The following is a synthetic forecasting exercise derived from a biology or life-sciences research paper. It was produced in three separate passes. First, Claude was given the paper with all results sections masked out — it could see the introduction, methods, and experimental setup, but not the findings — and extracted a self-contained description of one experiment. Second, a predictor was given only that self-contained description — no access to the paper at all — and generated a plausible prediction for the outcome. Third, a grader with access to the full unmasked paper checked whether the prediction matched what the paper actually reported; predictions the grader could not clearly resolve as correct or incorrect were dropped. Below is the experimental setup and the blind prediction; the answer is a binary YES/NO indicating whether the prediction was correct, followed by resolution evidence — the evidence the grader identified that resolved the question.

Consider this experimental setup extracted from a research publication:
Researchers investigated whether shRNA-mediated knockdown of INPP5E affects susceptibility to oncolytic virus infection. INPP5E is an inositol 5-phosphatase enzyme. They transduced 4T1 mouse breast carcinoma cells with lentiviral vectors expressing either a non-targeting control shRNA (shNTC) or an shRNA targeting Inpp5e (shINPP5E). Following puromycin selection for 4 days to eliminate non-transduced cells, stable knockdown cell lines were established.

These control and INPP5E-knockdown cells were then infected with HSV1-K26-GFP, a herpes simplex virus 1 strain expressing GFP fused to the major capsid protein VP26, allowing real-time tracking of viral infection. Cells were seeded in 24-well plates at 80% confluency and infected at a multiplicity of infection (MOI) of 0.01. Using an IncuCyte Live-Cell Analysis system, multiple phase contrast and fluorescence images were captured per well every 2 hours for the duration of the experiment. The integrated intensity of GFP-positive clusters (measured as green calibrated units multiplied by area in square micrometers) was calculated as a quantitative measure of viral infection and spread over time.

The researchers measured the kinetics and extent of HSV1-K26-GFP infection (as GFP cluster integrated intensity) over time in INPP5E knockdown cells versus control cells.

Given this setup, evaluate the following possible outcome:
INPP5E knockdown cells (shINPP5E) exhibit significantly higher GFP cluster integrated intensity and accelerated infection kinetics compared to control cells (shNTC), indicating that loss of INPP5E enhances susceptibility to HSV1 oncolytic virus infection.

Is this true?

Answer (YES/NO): YES